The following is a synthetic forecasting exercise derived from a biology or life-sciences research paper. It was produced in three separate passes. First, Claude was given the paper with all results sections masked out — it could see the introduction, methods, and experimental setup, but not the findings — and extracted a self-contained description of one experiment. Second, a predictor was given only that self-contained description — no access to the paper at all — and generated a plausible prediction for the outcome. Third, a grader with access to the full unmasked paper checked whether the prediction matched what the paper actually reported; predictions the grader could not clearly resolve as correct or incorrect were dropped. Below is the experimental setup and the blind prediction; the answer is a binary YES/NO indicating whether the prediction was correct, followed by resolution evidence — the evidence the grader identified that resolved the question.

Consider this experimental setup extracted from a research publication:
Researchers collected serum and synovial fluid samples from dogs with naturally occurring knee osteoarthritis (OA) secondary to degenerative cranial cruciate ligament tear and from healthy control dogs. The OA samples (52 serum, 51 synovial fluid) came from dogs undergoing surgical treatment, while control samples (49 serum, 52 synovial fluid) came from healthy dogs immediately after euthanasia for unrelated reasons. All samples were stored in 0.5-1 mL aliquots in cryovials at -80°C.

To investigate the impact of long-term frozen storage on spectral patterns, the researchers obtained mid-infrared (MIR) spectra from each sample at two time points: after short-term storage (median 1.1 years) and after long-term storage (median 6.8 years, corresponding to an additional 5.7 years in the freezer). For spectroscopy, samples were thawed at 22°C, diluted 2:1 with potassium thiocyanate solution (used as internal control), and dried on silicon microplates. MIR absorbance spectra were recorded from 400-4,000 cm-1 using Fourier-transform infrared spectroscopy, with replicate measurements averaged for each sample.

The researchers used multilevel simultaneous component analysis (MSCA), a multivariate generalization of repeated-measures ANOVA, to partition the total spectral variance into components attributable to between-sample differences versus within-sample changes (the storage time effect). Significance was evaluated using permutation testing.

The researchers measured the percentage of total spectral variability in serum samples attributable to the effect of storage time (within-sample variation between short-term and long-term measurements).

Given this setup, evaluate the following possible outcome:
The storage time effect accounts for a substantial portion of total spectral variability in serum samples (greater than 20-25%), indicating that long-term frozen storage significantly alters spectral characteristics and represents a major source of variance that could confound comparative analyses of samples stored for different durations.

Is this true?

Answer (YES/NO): NO